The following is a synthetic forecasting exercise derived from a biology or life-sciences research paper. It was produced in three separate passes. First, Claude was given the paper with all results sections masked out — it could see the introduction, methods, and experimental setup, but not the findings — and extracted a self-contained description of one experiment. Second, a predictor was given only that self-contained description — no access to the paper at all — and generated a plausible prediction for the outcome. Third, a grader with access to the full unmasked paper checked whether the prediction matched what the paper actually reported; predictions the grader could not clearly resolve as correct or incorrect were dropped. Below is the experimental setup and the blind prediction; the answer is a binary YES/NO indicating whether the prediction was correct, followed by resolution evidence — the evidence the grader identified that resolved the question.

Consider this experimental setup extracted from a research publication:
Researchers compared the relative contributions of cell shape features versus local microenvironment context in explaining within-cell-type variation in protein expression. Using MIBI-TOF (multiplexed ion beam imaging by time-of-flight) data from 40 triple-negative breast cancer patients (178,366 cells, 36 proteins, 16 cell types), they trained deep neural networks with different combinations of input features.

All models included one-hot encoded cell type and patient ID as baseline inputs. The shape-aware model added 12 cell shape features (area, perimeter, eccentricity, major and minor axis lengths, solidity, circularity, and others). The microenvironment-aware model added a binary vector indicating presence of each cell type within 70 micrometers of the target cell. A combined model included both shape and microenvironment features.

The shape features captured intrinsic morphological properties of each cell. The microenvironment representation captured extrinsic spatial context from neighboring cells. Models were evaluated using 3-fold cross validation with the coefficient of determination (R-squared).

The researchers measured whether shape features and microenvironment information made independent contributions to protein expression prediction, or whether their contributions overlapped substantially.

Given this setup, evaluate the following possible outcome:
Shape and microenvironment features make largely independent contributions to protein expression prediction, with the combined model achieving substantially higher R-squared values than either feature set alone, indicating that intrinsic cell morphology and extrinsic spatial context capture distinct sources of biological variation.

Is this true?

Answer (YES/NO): NO